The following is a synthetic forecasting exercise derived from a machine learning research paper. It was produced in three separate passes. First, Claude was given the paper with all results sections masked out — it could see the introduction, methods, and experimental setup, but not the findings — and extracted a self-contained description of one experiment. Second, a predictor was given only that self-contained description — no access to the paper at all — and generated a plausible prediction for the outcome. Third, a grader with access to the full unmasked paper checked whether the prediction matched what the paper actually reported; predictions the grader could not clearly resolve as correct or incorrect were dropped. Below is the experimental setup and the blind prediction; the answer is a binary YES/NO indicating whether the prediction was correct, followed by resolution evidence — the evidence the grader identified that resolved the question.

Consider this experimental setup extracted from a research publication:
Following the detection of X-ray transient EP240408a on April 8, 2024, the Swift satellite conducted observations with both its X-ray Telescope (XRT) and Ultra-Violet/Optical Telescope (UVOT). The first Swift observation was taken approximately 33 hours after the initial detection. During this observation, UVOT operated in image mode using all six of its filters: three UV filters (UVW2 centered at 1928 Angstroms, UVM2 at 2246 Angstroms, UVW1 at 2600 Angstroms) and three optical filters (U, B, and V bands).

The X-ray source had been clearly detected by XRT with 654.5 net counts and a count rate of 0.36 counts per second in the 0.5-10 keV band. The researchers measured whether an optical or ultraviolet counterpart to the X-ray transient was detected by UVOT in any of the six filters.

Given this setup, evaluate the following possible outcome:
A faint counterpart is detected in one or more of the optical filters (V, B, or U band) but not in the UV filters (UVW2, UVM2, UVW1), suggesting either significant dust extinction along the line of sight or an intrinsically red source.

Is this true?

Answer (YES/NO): NO